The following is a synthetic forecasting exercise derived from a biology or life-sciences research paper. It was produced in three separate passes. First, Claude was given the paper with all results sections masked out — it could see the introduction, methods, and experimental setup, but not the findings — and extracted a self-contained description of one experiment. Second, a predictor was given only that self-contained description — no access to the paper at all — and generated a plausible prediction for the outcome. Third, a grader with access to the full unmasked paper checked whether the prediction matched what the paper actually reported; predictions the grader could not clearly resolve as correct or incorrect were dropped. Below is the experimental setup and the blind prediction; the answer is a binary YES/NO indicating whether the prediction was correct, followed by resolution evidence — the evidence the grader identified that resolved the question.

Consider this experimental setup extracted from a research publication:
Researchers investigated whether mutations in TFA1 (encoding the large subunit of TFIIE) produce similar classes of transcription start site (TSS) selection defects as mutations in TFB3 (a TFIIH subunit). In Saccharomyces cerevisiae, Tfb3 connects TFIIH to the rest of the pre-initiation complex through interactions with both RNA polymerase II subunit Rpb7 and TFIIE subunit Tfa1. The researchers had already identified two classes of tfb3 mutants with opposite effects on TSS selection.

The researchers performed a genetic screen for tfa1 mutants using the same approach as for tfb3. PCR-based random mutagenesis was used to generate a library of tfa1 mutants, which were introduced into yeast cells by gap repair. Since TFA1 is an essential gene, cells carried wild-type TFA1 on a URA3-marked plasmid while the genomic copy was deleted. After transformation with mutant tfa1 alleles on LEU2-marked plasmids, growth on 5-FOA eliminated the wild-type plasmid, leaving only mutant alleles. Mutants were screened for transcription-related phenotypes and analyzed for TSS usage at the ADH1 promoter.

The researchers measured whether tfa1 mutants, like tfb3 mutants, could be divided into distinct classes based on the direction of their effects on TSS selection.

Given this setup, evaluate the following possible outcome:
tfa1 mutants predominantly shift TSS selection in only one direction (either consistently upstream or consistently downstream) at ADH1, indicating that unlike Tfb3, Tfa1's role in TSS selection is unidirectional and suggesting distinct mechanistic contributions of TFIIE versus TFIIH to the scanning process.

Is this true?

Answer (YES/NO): NO